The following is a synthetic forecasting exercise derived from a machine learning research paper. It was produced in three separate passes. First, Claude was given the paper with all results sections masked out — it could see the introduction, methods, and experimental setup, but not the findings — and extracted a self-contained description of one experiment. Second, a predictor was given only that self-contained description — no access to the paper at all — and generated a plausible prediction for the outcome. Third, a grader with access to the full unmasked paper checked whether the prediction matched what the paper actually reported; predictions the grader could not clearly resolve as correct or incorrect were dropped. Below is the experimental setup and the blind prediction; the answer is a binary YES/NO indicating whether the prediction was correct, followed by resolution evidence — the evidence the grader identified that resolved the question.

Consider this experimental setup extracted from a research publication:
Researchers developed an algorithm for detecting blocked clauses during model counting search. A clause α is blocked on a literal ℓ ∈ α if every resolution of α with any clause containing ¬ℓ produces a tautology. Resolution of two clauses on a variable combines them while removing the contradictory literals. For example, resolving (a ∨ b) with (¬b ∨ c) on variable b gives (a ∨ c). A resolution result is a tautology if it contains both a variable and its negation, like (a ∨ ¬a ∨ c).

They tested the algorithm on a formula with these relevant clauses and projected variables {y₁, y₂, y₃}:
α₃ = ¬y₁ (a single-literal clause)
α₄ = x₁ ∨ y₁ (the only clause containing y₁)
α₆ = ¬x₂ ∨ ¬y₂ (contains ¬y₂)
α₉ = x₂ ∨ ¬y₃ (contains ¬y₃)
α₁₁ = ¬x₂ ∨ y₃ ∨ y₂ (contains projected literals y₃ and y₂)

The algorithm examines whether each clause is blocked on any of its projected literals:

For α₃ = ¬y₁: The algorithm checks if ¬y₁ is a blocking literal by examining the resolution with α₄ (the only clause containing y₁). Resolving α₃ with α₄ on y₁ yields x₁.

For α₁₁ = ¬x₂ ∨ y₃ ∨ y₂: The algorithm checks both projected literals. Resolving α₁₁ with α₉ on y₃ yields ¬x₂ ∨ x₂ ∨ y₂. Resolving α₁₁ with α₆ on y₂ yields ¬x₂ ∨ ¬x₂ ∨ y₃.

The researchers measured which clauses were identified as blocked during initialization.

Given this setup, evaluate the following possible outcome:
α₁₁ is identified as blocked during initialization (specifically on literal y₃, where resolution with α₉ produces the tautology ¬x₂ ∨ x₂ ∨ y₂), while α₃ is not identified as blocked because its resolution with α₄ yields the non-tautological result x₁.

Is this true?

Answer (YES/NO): NO